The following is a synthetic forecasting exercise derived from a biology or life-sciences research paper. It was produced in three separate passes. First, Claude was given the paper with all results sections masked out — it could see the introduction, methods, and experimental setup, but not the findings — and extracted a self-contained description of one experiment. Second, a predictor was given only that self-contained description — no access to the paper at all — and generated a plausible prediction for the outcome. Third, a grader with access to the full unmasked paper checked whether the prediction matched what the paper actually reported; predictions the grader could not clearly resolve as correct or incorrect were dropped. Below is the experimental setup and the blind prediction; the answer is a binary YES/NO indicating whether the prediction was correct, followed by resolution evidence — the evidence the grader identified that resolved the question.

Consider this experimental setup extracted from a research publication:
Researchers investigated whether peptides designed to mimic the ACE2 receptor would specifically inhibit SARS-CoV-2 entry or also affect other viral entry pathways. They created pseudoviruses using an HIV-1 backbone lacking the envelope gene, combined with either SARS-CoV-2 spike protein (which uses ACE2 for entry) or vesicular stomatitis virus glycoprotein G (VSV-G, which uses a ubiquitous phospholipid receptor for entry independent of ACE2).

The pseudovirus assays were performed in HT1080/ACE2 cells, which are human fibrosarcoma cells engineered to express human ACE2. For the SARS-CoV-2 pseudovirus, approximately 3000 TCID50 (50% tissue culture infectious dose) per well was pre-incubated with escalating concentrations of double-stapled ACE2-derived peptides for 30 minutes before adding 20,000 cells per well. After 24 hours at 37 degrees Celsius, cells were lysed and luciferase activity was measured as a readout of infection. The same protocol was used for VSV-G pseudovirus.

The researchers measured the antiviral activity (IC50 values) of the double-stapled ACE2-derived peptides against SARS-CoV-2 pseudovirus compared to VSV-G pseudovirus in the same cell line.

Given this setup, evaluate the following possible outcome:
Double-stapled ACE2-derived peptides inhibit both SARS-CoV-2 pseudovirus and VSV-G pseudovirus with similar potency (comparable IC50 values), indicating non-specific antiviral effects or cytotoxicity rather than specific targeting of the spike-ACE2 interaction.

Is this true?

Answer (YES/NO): NO